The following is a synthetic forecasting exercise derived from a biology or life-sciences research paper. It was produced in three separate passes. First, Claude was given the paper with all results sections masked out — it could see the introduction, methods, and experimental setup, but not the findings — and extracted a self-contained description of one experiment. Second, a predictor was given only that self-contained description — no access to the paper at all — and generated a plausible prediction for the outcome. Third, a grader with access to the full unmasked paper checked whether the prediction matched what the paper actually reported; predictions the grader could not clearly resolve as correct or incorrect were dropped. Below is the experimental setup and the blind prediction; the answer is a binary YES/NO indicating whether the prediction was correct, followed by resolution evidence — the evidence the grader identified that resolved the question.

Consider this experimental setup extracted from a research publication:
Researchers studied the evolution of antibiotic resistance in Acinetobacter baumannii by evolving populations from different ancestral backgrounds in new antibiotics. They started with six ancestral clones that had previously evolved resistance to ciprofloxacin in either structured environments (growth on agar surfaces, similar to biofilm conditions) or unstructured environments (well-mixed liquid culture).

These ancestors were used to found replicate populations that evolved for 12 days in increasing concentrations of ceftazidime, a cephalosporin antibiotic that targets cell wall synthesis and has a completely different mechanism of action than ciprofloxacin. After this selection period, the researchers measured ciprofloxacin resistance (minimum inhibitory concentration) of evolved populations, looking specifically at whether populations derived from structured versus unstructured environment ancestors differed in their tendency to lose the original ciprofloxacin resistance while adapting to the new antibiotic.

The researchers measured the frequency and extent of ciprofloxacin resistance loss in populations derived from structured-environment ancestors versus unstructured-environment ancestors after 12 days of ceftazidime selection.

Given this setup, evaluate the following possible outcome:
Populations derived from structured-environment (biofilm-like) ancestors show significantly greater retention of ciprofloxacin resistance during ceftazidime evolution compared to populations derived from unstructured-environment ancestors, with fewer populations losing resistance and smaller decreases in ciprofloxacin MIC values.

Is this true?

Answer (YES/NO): NO